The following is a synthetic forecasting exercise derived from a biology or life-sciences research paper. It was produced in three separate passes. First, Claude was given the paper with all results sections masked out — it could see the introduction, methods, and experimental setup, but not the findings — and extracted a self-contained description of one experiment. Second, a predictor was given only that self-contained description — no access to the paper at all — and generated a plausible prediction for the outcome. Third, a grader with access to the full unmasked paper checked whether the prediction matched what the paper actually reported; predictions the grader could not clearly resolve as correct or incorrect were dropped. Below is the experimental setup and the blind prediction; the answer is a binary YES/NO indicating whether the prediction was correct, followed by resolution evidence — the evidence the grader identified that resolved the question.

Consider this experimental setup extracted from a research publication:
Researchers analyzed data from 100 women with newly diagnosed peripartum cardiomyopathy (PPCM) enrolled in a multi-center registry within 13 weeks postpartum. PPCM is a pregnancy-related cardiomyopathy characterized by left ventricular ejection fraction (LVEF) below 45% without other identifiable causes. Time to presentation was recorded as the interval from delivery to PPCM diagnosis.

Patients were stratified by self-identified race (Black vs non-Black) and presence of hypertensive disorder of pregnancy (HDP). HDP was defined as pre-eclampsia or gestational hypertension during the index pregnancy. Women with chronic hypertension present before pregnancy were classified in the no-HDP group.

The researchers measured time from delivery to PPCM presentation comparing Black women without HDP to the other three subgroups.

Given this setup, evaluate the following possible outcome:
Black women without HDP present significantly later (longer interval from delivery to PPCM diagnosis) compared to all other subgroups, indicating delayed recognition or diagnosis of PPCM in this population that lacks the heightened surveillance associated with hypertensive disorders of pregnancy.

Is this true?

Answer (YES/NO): YES